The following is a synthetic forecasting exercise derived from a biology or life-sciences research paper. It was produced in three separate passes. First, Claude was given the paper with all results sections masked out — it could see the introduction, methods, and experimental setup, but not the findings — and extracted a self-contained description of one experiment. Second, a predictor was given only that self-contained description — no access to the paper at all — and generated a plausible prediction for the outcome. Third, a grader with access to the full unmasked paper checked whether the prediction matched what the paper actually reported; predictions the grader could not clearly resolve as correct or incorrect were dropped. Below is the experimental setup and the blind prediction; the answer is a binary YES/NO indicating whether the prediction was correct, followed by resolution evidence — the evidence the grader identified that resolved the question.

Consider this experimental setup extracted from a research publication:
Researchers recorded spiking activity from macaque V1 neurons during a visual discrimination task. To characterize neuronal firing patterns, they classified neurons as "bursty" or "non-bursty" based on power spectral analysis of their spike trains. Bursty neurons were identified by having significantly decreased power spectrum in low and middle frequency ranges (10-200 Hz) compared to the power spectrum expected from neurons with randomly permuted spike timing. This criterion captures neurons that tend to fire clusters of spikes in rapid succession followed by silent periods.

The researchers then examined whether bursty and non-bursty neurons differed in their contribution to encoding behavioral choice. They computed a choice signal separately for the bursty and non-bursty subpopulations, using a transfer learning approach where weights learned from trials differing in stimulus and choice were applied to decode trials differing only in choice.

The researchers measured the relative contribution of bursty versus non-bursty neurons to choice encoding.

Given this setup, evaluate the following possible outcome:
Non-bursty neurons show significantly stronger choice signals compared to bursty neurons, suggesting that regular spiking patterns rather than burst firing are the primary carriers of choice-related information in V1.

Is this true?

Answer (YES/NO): NO